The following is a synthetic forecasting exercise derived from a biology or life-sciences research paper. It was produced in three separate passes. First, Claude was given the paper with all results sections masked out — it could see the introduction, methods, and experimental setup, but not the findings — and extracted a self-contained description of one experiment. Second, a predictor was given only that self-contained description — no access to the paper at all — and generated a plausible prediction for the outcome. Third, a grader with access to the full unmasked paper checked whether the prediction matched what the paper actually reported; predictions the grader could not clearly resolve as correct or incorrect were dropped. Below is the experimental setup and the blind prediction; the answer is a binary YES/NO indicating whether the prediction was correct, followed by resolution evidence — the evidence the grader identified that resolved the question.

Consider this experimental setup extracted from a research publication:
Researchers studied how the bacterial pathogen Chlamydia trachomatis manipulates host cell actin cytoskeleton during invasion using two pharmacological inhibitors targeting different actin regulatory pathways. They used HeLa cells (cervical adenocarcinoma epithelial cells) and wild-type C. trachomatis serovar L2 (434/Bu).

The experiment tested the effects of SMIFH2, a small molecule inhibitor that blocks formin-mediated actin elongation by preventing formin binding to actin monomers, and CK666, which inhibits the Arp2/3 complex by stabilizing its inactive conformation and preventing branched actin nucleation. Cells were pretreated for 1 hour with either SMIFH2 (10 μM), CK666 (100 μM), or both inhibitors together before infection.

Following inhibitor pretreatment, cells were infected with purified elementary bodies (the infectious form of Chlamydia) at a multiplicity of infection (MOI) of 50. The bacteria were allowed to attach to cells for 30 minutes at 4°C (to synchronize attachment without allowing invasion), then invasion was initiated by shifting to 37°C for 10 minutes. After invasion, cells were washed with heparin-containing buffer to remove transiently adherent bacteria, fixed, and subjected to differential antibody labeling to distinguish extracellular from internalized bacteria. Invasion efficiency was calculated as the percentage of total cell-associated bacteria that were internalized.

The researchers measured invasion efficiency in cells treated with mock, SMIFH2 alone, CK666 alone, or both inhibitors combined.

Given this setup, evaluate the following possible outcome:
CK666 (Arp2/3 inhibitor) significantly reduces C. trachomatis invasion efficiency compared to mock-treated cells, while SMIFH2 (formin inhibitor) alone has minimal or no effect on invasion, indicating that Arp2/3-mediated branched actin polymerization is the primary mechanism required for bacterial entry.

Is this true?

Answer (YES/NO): NO